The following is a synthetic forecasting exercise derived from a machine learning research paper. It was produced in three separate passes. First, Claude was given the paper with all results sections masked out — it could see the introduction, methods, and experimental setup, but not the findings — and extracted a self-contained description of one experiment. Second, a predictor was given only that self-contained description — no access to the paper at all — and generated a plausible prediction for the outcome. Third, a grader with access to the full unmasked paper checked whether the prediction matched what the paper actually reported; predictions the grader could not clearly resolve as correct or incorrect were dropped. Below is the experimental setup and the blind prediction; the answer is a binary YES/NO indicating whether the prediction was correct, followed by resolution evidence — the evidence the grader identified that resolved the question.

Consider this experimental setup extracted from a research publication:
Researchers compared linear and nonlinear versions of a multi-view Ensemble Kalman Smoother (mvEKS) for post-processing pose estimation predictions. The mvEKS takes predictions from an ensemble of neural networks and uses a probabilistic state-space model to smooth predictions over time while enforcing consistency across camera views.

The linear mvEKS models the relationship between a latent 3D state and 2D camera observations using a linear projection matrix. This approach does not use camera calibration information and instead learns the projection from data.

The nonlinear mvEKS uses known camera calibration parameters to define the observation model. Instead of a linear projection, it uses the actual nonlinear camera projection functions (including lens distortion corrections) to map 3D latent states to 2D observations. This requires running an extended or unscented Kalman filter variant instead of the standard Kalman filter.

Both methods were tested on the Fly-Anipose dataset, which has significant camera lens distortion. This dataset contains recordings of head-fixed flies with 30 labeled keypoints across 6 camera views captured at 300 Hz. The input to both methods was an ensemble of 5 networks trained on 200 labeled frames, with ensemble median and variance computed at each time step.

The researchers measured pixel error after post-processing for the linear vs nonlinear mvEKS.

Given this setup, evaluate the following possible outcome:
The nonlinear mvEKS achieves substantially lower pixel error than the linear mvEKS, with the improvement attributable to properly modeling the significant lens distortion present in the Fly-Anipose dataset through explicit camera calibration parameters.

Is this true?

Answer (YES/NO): YES